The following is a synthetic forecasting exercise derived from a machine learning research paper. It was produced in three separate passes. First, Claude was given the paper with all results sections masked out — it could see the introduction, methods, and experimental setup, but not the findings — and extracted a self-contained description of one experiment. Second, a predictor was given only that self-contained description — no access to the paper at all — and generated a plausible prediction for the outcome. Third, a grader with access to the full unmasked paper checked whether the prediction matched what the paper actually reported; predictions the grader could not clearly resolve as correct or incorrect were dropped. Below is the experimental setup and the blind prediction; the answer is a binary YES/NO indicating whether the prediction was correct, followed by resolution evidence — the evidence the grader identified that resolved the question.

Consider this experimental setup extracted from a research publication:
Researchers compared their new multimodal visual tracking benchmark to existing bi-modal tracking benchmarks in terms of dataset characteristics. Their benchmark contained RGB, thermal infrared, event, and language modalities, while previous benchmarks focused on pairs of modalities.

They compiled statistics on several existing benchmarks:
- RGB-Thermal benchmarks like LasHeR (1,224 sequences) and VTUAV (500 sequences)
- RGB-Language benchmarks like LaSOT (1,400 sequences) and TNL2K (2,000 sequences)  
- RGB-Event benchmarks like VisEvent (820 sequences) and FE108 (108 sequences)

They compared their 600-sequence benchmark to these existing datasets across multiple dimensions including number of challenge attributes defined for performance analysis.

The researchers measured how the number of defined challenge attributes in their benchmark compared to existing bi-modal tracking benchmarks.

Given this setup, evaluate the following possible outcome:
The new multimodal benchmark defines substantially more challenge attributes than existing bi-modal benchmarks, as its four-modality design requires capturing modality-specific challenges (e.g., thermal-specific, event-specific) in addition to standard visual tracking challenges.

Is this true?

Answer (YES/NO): NO